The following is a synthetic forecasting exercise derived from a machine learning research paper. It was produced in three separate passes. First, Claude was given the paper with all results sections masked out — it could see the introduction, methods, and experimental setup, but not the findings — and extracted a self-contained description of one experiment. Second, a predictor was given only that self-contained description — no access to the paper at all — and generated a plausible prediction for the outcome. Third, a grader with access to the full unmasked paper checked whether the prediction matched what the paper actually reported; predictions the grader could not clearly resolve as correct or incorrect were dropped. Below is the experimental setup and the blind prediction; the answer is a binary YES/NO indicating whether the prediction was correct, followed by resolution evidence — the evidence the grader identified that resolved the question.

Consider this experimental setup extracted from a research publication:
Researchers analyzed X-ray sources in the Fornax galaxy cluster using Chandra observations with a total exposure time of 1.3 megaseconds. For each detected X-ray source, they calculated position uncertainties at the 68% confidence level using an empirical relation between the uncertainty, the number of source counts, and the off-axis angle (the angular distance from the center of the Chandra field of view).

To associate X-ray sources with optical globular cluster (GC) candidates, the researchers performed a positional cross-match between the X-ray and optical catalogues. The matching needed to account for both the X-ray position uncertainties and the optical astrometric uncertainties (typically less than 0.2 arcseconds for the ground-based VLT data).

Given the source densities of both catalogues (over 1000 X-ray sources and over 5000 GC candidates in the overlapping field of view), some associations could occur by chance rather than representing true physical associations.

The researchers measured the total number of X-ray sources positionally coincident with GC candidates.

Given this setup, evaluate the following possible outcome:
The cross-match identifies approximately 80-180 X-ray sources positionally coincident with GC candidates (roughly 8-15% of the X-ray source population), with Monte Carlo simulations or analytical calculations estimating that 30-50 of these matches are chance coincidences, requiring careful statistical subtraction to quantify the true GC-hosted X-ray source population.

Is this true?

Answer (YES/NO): NO